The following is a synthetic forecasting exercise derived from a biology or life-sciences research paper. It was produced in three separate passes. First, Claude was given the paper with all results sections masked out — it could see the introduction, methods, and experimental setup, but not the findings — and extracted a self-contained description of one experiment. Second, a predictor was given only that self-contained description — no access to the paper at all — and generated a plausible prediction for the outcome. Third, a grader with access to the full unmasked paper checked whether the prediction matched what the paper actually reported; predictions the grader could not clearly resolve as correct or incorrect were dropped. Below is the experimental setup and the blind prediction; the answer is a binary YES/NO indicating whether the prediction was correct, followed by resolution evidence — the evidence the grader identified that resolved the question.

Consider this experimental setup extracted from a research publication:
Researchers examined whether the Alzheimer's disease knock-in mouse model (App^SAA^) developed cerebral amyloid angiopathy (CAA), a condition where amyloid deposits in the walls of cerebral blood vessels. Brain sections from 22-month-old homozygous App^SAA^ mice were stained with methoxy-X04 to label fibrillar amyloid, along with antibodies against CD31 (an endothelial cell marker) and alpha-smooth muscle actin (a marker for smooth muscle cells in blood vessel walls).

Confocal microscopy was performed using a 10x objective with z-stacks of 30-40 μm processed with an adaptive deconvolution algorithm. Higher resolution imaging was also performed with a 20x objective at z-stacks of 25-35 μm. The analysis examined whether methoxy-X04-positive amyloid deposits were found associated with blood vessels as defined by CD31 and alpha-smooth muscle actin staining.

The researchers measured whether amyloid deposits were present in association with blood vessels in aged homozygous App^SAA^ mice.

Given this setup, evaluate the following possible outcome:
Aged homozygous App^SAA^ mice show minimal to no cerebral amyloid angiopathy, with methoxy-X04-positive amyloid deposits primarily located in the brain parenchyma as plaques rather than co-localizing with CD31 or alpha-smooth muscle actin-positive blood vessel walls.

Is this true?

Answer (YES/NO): NO